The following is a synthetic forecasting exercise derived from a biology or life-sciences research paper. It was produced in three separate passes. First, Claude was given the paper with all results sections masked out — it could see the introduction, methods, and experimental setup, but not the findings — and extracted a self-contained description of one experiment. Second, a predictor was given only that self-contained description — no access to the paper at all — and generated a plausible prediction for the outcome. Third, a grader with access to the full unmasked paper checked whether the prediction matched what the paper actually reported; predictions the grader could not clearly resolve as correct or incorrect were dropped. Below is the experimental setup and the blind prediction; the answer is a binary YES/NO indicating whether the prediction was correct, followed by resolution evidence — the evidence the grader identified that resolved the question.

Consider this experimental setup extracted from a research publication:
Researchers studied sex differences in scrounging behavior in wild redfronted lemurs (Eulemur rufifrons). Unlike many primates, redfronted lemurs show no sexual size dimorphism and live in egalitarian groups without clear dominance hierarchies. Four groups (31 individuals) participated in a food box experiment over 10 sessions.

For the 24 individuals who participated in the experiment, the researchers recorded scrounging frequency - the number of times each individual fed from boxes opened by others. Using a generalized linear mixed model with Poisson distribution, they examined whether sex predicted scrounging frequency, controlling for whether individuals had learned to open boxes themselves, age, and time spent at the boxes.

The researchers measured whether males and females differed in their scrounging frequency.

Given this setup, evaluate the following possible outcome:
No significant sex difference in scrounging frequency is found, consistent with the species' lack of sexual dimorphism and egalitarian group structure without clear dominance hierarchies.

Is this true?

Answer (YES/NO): NO